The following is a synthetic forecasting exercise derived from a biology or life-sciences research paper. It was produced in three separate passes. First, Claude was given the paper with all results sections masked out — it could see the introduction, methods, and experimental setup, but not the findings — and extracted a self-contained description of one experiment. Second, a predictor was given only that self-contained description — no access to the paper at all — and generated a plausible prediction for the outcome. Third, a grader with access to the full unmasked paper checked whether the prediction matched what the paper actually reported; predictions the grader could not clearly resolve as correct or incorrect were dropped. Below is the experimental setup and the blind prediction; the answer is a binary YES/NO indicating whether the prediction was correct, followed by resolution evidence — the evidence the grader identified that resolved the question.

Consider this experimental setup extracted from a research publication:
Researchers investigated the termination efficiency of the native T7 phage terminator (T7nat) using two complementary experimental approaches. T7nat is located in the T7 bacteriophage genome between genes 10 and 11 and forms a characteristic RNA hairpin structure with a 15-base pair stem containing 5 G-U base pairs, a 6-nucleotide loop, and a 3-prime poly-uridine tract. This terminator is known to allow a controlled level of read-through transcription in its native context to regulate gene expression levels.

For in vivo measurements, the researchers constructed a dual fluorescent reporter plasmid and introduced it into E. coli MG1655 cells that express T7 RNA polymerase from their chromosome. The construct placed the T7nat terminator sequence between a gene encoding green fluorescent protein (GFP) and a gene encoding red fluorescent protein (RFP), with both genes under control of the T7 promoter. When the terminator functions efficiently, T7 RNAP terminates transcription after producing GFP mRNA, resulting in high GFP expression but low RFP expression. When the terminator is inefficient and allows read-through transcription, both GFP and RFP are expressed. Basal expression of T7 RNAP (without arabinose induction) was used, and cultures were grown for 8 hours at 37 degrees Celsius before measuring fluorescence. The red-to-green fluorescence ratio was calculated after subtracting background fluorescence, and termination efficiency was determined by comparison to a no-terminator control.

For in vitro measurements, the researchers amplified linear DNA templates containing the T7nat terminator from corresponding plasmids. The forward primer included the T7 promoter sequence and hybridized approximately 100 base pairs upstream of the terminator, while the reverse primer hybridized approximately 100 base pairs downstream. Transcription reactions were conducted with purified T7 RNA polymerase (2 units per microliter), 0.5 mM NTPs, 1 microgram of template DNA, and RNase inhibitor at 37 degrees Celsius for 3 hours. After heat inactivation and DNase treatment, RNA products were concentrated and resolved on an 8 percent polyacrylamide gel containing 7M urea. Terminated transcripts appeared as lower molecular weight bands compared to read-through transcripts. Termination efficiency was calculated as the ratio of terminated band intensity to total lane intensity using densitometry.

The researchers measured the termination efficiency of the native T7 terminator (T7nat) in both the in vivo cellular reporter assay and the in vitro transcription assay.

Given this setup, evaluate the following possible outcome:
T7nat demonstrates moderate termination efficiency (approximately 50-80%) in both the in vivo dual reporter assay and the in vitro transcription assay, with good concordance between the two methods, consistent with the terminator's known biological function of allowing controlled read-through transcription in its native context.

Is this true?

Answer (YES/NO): NO